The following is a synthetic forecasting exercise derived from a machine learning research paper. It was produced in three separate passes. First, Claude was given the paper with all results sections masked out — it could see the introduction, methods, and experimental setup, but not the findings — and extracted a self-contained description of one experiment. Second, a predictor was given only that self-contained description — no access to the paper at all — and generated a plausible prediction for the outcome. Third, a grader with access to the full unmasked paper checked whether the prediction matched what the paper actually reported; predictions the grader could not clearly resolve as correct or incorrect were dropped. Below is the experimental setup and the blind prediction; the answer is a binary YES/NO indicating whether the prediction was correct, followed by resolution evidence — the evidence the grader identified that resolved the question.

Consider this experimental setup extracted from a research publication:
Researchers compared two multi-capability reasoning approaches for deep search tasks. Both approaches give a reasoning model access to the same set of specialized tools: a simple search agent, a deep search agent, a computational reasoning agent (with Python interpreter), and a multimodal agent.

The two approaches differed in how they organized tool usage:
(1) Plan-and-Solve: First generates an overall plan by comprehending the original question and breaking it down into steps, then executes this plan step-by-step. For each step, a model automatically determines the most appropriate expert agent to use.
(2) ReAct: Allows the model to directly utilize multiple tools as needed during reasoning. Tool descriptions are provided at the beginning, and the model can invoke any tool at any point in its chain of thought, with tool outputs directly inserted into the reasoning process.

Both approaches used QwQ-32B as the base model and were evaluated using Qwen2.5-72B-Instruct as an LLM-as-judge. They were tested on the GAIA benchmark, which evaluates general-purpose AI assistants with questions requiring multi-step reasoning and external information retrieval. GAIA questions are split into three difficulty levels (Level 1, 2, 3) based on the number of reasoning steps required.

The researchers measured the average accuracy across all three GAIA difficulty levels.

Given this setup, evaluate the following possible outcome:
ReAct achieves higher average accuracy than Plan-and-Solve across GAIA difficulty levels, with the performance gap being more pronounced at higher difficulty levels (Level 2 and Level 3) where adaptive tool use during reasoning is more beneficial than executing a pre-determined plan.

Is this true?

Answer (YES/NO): NO